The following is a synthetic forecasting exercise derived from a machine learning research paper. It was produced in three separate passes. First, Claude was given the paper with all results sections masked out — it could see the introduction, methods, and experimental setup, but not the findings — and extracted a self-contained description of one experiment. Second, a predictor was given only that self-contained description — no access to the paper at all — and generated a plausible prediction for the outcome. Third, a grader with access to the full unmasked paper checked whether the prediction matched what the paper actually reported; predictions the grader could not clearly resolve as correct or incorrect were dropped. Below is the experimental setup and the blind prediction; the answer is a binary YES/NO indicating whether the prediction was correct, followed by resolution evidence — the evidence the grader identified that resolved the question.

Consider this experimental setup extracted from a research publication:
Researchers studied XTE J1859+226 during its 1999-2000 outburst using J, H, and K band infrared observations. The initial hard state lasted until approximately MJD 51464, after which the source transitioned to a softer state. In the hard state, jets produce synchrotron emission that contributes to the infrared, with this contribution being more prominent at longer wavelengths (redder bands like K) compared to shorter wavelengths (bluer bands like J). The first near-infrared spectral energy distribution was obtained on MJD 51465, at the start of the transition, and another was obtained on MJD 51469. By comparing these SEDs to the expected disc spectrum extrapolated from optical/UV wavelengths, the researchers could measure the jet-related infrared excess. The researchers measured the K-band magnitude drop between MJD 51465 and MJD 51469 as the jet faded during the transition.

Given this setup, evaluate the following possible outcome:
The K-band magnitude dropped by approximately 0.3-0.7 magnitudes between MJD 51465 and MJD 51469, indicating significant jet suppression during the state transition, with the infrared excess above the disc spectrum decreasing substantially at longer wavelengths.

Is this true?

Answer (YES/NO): YES